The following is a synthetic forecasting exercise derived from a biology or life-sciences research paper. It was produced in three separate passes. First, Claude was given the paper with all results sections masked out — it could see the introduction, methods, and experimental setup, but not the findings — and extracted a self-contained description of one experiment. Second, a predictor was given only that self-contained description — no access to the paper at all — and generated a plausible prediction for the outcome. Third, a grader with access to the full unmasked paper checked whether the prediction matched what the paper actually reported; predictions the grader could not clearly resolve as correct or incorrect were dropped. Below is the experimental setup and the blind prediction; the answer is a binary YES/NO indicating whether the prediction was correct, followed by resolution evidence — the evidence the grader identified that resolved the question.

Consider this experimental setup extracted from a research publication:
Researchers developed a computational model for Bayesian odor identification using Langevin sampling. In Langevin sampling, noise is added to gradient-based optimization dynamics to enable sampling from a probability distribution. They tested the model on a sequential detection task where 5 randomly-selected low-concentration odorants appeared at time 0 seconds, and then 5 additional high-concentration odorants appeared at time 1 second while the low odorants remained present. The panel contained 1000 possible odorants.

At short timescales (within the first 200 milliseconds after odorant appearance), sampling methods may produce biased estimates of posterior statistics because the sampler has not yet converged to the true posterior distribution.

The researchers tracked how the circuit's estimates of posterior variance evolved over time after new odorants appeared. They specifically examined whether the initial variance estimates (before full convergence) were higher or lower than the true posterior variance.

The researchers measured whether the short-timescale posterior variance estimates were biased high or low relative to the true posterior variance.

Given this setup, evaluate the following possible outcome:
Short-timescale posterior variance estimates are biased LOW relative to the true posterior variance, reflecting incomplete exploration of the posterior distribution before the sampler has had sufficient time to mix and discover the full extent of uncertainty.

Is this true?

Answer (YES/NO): NO